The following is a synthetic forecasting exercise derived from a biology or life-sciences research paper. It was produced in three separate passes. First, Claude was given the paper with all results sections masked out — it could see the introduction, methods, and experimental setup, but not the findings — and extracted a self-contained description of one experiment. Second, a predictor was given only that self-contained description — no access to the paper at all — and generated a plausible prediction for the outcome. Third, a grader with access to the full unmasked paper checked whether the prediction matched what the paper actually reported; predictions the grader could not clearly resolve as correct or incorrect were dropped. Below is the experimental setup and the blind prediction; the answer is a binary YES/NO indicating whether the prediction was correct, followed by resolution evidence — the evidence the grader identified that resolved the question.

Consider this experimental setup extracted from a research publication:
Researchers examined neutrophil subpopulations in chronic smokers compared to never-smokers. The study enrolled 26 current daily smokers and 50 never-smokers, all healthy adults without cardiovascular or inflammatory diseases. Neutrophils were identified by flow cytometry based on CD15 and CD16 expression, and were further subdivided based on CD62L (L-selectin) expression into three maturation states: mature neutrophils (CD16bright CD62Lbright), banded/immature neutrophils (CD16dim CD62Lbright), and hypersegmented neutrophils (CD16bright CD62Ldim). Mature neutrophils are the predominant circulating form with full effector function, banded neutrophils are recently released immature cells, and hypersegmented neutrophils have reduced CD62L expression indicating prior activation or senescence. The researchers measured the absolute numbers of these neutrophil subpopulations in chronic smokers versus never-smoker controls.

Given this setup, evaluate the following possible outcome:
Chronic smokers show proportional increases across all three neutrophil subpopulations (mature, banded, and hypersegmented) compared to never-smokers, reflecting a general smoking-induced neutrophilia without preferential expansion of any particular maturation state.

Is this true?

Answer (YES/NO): NO